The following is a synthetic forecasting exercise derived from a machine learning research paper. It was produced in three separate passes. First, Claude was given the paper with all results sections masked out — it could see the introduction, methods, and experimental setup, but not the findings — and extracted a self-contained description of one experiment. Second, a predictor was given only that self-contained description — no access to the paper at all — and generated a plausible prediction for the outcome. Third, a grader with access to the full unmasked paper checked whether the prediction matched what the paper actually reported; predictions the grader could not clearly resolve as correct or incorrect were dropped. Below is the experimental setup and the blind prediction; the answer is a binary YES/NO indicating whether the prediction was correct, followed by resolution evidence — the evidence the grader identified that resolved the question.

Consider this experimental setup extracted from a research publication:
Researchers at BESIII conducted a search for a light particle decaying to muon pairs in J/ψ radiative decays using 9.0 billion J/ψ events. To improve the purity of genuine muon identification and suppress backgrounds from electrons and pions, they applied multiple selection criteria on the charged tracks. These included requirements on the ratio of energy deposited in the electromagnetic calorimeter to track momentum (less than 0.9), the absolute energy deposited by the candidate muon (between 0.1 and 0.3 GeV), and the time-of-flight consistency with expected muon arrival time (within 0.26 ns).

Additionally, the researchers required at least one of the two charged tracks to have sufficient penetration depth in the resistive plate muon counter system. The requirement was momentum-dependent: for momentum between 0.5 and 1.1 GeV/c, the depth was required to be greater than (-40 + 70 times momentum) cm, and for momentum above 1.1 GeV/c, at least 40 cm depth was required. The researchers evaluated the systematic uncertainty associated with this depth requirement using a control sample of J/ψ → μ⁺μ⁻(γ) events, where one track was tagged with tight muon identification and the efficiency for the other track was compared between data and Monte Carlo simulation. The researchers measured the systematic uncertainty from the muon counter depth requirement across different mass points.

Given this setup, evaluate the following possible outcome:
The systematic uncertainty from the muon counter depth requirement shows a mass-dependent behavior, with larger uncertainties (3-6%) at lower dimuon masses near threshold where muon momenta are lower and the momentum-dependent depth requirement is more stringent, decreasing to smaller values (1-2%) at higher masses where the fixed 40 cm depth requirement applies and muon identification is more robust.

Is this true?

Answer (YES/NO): NO